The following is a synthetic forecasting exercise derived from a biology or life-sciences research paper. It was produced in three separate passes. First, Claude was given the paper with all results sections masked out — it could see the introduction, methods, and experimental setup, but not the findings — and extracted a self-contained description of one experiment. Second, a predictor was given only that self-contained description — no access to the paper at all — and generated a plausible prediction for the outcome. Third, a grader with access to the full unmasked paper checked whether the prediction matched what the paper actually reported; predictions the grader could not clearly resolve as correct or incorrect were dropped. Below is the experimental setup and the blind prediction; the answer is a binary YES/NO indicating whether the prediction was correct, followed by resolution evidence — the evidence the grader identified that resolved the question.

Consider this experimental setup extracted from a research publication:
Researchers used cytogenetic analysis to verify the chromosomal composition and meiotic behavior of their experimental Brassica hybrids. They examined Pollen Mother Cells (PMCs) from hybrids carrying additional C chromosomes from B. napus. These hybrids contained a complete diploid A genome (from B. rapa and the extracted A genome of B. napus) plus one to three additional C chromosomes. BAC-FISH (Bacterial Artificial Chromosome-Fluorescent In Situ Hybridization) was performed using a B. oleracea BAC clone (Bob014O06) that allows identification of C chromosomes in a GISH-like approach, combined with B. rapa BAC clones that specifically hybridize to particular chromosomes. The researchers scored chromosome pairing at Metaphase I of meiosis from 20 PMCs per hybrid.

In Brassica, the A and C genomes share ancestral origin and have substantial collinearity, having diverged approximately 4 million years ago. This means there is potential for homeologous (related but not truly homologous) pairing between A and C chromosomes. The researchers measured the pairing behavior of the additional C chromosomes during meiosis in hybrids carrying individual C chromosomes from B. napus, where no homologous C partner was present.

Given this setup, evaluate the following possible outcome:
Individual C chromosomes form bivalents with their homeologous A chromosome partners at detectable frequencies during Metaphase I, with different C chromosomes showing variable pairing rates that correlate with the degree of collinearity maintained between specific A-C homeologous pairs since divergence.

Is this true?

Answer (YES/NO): NO